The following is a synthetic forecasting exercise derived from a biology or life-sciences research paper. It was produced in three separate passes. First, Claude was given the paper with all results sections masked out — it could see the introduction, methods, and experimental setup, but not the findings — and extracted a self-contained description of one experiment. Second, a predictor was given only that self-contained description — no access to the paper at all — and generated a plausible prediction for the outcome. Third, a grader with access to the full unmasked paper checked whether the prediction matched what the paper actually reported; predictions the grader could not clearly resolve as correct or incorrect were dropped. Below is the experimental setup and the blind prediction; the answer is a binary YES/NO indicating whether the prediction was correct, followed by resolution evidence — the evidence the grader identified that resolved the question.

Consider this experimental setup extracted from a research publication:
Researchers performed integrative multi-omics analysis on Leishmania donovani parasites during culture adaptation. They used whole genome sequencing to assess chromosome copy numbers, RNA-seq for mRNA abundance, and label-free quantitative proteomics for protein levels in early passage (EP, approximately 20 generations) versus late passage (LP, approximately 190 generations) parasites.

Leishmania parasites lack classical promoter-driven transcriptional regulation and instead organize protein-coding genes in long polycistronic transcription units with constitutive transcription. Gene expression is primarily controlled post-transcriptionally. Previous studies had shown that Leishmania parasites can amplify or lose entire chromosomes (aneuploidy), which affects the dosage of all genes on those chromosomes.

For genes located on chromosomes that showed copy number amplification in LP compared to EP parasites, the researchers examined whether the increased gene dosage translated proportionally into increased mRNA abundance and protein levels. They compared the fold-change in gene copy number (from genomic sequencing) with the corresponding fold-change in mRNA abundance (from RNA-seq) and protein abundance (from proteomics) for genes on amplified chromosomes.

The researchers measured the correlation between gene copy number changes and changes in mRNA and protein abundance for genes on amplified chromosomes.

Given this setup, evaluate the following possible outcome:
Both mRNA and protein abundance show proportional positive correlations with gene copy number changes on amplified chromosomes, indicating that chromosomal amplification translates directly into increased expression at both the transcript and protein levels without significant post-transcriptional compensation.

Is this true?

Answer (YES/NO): NO